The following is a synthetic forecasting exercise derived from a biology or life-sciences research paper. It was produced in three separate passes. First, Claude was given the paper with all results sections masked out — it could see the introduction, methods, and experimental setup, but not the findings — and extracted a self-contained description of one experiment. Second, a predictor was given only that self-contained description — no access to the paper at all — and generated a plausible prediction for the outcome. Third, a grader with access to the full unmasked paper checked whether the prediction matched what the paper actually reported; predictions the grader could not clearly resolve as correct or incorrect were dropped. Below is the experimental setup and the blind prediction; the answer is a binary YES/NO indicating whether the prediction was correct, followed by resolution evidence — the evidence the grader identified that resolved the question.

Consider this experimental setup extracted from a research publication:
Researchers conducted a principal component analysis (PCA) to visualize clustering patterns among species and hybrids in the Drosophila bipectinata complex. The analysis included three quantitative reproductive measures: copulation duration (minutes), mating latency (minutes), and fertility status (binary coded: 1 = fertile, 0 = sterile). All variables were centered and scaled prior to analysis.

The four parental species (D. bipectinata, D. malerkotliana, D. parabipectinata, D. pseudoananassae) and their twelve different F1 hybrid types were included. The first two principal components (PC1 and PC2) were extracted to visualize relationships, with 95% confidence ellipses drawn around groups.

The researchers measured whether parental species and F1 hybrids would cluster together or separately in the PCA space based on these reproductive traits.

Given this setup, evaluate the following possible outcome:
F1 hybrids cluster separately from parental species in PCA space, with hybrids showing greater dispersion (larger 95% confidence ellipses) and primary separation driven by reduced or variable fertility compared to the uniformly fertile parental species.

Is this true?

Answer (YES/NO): NO